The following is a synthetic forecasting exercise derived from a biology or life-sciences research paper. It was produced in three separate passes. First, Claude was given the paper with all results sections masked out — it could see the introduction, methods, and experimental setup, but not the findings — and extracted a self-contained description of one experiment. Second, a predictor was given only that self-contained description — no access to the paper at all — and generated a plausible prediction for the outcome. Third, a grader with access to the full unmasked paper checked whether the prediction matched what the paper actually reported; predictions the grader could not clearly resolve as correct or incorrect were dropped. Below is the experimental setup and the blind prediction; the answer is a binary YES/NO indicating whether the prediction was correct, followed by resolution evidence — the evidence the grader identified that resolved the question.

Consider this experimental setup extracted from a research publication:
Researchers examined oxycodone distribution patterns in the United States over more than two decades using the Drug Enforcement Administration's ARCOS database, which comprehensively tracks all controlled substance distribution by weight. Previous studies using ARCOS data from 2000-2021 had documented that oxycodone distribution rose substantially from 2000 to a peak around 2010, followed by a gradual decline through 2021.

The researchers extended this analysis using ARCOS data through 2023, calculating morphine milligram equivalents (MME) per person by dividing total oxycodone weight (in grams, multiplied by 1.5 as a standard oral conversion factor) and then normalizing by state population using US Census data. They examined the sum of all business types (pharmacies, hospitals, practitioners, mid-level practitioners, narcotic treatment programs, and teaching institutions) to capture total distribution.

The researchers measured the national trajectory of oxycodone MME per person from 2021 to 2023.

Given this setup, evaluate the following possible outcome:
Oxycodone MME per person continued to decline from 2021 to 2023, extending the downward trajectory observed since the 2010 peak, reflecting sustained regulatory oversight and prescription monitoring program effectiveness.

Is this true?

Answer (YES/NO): YES